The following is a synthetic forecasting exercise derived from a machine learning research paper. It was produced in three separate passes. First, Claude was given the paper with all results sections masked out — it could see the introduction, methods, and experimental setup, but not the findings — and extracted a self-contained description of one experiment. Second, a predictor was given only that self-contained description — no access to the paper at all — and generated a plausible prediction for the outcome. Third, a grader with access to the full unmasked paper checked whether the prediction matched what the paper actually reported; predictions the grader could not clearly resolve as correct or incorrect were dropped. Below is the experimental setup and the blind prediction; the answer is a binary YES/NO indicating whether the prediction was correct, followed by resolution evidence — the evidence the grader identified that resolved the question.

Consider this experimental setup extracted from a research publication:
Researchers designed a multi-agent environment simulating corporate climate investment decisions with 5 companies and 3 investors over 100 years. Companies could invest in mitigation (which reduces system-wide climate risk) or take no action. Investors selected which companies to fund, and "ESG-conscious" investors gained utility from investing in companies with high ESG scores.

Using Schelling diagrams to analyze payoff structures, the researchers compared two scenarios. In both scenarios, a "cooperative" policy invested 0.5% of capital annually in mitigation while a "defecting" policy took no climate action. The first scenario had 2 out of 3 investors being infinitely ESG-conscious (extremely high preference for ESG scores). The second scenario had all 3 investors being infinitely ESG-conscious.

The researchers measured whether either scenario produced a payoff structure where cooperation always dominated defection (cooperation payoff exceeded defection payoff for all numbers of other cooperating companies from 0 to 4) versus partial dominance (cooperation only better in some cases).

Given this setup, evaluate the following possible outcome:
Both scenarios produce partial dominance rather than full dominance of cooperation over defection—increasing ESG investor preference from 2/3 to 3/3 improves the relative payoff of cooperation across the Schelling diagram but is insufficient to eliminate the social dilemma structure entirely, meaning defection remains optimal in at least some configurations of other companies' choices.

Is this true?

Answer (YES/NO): NO